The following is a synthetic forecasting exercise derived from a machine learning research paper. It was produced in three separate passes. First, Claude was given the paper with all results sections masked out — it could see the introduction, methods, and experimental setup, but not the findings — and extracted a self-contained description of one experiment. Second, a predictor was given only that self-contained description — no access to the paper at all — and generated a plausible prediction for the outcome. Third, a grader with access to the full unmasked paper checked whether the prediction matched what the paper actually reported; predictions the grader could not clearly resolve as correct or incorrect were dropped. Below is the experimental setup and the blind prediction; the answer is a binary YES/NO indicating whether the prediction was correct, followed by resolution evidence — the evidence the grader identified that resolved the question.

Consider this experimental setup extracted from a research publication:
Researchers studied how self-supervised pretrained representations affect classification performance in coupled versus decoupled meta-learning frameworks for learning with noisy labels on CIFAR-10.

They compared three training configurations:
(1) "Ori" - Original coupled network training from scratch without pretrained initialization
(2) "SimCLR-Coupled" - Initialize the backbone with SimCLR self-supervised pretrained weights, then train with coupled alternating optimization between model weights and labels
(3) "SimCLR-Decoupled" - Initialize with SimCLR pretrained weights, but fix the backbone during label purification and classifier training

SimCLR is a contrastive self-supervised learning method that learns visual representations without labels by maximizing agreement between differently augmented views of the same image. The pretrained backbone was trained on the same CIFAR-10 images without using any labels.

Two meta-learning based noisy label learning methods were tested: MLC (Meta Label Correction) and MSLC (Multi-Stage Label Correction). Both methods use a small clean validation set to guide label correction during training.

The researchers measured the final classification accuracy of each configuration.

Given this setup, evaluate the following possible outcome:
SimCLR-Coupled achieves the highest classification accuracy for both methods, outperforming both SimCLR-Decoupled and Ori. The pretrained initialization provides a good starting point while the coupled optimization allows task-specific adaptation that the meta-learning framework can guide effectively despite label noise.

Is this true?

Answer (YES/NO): NO